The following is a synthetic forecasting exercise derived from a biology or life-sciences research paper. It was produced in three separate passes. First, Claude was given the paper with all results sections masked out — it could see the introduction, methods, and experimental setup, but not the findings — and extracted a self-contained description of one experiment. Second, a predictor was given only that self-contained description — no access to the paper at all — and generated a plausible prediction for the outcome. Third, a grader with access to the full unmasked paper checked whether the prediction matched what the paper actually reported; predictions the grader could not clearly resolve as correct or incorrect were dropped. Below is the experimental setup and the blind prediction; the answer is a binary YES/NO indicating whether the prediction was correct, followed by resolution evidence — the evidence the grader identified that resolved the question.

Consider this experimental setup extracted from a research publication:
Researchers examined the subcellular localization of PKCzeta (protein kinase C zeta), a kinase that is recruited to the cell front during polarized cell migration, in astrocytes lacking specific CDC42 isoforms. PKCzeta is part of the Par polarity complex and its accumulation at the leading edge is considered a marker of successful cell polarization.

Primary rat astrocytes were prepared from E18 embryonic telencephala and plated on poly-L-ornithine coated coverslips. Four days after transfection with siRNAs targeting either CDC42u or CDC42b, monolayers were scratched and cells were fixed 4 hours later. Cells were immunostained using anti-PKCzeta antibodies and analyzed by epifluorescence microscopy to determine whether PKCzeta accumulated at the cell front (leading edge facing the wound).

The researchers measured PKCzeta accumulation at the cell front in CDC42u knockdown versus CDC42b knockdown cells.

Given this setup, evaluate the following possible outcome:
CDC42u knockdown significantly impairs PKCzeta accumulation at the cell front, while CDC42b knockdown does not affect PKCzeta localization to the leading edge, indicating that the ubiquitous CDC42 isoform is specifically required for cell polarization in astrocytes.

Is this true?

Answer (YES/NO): YES